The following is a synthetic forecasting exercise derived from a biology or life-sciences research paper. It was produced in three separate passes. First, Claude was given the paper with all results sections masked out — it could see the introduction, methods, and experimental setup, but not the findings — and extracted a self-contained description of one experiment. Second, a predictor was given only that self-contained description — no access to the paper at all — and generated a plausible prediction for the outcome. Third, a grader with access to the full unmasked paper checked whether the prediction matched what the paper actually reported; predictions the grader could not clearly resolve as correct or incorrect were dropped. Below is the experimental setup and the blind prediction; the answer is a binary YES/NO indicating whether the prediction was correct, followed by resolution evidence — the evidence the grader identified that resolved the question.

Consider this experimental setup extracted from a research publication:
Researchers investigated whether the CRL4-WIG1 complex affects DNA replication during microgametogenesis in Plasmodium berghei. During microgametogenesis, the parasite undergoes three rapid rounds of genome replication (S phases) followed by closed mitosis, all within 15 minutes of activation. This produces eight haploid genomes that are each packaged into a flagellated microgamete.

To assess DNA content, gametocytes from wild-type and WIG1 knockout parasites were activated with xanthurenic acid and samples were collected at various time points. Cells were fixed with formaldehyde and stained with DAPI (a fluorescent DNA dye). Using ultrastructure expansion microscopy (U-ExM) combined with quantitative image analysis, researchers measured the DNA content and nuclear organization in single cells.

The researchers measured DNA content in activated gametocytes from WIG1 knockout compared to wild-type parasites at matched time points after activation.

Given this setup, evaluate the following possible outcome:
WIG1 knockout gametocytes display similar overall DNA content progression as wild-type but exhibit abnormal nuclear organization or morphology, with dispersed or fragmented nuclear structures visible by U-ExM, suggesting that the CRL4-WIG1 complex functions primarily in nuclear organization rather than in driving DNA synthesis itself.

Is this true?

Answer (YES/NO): NO